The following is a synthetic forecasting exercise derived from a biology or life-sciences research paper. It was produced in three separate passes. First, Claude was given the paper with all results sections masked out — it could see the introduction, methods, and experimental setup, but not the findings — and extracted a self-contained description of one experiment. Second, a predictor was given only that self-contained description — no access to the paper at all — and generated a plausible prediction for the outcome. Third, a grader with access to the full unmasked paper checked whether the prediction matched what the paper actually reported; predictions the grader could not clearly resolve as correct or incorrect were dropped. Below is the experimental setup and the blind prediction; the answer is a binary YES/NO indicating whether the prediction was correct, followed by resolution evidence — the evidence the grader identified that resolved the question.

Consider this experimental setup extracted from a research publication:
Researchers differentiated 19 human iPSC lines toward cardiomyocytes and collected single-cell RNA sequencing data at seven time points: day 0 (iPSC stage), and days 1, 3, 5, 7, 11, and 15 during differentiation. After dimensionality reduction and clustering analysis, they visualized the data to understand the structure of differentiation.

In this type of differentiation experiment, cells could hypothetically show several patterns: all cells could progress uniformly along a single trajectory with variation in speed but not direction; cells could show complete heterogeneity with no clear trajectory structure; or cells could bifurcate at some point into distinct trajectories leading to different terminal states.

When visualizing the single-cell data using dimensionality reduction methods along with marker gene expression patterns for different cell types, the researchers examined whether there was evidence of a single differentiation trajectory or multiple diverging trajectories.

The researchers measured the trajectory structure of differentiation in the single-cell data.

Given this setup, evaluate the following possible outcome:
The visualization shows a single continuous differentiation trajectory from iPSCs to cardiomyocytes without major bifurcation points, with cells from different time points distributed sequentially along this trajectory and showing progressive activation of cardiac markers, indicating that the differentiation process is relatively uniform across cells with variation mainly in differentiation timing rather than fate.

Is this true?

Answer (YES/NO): NO